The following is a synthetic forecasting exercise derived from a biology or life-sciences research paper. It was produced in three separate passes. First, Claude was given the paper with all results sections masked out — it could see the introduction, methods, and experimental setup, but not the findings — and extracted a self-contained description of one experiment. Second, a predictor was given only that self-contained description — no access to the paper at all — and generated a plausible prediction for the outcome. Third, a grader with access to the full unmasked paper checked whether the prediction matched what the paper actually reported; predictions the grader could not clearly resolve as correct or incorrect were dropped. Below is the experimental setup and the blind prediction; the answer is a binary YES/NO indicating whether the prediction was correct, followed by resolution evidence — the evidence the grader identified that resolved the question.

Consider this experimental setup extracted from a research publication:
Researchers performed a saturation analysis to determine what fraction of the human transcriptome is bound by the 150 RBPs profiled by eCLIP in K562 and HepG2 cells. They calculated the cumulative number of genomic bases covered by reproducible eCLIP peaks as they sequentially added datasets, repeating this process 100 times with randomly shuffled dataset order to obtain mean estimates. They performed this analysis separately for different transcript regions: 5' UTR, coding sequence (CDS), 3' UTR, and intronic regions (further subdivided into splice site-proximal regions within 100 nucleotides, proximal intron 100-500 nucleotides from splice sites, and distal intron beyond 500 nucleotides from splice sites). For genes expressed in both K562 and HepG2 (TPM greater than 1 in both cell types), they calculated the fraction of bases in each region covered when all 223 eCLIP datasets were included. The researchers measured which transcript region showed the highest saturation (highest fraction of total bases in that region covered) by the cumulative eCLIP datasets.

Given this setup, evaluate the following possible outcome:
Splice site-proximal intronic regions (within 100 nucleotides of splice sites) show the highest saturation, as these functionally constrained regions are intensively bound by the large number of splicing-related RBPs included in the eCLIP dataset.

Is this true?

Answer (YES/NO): NO